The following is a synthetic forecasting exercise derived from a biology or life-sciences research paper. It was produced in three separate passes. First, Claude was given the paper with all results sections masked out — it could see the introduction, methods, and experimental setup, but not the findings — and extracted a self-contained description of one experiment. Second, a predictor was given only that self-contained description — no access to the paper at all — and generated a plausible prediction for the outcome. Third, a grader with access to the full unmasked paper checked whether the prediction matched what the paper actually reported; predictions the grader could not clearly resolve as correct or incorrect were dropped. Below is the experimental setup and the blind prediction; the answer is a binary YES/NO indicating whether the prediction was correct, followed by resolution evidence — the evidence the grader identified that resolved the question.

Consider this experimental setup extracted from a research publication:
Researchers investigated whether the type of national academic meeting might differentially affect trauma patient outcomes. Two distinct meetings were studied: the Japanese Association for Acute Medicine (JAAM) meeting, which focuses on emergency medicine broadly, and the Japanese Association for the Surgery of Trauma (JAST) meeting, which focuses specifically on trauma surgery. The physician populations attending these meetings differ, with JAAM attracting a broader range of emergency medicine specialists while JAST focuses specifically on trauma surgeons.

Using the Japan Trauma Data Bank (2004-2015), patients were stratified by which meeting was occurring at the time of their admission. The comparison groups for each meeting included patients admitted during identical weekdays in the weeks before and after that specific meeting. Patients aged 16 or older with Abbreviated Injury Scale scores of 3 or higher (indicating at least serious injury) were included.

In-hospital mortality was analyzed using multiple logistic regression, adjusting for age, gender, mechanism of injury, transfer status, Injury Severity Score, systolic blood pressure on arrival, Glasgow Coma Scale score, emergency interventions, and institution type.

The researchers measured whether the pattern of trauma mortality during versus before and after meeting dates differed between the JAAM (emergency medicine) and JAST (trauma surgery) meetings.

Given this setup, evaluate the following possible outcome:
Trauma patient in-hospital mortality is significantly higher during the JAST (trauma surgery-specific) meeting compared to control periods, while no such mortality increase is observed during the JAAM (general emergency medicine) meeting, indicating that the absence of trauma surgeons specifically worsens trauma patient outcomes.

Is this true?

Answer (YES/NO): NO